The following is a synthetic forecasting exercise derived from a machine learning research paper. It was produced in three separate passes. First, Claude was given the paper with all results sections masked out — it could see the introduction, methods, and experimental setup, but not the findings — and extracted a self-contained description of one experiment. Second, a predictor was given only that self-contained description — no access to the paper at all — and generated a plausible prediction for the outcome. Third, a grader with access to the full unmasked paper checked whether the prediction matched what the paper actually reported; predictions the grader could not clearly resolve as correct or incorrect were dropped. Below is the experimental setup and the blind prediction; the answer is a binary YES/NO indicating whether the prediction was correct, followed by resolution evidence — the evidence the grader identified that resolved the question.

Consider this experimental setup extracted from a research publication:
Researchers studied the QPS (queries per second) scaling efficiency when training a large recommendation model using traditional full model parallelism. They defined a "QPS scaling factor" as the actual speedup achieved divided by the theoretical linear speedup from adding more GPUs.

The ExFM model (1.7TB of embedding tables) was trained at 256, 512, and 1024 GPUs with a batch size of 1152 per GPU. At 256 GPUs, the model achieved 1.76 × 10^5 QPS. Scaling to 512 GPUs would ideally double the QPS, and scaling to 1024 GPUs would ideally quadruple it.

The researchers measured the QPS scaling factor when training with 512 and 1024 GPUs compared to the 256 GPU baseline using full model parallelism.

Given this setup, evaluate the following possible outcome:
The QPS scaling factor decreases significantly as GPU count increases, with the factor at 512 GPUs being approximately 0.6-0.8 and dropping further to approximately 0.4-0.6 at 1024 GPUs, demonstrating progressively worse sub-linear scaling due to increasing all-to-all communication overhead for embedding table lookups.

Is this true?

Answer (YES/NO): NO